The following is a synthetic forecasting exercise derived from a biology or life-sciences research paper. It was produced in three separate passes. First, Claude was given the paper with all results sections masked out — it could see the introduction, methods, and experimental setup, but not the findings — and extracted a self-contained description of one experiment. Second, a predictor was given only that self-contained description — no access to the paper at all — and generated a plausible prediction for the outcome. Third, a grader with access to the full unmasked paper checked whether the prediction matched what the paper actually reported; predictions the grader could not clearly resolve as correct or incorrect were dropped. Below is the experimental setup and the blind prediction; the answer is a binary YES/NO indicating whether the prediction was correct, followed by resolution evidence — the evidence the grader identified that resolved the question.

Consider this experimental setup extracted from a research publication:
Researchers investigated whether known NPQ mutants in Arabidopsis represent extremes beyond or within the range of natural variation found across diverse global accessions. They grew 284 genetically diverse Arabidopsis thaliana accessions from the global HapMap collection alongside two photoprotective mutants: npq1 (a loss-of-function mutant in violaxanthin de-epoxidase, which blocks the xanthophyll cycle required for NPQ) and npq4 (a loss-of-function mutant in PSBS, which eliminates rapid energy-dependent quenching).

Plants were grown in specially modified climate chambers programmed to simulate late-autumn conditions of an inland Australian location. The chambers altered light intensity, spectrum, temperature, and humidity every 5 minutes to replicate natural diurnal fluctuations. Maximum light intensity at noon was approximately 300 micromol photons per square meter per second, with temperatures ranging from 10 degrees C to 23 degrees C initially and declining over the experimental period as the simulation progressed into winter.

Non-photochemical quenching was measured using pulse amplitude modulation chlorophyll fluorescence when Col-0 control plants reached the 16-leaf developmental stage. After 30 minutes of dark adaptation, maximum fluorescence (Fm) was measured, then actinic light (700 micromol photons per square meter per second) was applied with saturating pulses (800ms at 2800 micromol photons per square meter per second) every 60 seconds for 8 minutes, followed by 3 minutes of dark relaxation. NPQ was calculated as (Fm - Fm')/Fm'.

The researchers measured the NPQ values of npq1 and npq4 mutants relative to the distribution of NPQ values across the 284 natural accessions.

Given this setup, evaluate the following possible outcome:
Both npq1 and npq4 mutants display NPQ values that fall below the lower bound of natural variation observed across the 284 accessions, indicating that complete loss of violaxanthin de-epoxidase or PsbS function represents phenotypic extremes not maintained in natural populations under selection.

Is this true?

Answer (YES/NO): YES